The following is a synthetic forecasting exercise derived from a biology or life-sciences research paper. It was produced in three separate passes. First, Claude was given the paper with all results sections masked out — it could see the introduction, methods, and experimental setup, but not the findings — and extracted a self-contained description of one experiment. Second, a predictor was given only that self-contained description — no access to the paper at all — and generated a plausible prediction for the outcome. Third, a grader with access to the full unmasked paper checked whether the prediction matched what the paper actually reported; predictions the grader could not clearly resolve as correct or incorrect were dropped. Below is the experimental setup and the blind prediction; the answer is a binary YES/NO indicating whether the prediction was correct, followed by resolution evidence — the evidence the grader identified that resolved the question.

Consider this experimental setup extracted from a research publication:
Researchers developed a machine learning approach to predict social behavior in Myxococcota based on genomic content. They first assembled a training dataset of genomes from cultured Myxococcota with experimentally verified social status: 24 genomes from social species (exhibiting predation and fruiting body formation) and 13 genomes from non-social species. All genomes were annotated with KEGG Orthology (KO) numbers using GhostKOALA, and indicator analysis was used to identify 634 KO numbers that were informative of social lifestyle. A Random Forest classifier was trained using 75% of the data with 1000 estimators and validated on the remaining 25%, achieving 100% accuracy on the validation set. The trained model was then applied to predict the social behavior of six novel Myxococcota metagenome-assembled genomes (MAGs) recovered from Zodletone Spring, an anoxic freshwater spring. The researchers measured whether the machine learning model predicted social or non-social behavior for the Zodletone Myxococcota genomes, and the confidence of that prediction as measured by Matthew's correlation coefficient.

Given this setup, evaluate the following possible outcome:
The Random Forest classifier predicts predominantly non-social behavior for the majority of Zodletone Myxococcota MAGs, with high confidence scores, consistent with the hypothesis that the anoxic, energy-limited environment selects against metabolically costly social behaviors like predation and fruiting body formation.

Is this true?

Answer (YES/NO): YES